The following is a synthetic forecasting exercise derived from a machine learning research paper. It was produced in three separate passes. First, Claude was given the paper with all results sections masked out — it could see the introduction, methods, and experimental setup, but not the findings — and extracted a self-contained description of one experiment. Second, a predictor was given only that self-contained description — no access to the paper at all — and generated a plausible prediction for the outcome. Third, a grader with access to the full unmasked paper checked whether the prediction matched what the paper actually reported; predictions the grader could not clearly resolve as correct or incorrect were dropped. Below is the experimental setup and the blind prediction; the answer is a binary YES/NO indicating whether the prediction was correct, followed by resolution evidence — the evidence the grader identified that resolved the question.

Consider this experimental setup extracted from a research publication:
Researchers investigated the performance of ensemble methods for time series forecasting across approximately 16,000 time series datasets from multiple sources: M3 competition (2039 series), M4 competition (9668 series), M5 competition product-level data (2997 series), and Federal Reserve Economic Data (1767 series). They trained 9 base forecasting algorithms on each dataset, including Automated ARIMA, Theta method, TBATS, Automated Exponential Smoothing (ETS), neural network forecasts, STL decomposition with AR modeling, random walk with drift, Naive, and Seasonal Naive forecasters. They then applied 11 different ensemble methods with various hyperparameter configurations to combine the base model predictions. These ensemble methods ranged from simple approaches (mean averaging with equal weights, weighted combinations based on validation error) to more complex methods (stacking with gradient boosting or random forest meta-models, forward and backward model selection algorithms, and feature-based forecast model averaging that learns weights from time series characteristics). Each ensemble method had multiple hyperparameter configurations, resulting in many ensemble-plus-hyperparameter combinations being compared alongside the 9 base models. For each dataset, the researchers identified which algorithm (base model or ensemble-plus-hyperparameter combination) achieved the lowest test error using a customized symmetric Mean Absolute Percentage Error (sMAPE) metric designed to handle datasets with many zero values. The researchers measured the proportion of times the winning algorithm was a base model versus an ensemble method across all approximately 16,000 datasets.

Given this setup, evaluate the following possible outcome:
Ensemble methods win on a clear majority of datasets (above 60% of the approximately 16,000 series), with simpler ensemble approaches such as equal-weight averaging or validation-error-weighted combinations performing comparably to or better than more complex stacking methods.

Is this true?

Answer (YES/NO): YES